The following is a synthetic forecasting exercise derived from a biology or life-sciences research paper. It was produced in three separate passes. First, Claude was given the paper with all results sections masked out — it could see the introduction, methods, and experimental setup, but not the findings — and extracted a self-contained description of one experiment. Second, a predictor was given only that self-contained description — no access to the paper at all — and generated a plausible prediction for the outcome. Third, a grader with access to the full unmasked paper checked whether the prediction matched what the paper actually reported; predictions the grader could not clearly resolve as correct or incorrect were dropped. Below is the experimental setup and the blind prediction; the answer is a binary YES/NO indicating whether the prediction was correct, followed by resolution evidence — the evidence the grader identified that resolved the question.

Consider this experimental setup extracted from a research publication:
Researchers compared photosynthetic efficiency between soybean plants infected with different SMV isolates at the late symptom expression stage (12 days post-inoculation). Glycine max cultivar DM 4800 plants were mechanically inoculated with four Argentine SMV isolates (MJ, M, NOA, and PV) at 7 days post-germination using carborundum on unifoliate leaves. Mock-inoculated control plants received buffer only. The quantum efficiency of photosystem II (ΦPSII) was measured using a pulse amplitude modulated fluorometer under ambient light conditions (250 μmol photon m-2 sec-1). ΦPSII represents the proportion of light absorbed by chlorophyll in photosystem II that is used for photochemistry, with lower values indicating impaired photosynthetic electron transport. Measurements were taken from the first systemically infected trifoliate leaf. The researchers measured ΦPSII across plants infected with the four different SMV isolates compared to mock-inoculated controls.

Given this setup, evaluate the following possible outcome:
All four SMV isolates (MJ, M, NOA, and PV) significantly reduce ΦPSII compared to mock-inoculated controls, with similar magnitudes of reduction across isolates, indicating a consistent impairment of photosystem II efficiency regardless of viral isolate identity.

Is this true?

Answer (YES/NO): NO